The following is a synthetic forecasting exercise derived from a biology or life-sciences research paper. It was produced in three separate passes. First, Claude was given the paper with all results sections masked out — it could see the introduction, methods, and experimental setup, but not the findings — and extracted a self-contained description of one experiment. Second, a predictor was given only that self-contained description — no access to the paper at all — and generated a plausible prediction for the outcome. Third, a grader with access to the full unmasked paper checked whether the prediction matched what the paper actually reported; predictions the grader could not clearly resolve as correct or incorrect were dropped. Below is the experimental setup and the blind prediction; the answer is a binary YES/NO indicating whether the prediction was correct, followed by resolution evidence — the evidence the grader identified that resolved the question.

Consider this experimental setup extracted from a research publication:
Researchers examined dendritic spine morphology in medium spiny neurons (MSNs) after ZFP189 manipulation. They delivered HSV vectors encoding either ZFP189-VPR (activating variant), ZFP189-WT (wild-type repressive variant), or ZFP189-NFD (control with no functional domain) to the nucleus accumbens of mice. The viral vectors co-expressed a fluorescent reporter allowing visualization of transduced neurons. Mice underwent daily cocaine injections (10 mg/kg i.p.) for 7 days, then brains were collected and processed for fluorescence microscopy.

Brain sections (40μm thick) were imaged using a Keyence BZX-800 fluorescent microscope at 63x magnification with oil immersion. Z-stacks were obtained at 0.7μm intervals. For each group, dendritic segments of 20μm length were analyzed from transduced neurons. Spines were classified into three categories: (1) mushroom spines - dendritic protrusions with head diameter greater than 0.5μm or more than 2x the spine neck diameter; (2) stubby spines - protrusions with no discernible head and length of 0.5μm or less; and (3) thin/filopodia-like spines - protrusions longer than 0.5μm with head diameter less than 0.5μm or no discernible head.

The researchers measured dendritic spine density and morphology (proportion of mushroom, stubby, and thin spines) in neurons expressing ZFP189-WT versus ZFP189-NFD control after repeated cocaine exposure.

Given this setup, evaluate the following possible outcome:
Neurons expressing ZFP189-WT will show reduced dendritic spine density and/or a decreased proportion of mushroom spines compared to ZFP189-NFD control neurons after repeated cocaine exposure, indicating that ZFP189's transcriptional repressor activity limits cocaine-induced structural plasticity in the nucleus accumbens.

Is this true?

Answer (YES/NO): NO